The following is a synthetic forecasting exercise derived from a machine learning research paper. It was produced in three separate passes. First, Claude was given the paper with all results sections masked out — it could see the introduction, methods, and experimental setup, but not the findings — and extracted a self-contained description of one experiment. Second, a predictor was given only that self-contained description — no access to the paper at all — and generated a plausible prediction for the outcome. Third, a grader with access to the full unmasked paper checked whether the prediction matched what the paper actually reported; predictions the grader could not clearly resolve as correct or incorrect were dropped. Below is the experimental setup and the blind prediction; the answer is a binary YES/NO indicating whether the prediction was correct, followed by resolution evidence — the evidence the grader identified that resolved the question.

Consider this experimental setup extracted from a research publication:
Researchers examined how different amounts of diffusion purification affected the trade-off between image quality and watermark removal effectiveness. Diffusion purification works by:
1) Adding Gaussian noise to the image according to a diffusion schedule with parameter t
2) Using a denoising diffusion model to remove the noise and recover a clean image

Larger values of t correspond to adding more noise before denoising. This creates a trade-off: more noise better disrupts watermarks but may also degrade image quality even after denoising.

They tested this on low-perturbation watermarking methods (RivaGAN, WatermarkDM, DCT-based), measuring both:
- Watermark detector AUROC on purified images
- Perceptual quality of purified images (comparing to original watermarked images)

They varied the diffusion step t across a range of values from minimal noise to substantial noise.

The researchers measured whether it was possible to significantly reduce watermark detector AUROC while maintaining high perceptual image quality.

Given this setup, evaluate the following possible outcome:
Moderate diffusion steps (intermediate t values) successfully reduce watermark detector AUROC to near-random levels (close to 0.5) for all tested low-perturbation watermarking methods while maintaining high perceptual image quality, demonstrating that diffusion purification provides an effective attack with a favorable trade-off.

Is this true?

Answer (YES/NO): NO